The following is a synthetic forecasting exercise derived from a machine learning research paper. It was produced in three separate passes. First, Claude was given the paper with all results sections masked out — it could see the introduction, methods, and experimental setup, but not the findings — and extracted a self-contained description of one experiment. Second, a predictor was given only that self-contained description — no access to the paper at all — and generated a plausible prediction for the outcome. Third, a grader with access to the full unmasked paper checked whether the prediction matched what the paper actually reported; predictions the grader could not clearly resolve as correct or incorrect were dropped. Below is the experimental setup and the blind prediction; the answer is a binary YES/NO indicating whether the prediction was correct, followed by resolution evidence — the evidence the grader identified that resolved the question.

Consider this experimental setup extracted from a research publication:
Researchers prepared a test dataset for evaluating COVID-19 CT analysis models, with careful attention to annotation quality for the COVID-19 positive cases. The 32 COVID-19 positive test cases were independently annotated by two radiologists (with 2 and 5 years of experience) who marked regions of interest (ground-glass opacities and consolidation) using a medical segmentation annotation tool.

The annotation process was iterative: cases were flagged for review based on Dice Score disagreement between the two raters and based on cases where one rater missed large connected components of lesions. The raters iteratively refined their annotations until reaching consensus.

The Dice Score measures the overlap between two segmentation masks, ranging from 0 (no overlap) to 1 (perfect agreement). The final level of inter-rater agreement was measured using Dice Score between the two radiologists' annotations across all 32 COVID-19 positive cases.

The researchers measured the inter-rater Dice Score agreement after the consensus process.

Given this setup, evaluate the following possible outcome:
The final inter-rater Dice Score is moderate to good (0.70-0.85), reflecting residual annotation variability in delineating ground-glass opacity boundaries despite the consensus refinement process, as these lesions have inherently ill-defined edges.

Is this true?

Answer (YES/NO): NO